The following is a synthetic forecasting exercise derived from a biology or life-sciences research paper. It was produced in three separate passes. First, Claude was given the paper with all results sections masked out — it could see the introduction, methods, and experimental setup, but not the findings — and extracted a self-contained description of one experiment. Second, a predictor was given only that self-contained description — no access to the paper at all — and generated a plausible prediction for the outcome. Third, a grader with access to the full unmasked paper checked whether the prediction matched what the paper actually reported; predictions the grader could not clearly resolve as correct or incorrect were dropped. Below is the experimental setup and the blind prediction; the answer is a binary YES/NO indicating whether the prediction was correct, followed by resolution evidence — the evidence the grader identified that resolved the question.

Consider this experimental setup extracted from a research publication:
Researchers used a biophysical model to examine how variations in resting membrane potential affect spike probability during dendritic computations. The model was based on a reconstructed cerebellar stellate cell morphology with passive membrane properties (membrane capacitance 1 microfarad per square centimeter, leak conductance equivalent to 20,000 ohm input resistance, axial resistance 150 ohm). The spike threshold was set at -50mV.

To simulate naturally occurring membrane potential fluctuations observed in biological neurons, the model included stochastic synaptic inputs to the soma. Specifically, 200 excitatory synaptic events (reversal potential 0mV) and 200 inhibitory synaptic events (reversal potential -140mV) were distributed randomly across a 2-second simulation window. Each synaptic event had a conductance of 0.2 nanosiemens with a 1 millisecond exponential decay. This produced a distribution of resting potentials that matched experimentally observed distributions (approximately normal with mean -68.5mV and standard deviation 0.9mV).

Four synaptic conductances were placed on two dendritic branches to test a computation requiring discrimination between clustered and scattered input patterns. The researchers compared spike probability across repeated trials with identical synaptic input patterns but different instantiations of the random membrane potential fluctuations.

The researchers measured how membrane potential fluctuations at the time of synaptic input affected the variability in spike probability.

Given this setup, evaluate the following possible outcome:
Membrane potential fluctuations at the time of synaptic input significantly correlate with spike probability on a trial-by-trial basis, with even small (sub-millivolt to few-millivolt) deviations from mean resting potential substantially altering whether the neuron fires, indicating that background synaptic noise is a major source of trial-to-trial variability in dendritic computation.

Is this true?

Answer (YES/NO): YES